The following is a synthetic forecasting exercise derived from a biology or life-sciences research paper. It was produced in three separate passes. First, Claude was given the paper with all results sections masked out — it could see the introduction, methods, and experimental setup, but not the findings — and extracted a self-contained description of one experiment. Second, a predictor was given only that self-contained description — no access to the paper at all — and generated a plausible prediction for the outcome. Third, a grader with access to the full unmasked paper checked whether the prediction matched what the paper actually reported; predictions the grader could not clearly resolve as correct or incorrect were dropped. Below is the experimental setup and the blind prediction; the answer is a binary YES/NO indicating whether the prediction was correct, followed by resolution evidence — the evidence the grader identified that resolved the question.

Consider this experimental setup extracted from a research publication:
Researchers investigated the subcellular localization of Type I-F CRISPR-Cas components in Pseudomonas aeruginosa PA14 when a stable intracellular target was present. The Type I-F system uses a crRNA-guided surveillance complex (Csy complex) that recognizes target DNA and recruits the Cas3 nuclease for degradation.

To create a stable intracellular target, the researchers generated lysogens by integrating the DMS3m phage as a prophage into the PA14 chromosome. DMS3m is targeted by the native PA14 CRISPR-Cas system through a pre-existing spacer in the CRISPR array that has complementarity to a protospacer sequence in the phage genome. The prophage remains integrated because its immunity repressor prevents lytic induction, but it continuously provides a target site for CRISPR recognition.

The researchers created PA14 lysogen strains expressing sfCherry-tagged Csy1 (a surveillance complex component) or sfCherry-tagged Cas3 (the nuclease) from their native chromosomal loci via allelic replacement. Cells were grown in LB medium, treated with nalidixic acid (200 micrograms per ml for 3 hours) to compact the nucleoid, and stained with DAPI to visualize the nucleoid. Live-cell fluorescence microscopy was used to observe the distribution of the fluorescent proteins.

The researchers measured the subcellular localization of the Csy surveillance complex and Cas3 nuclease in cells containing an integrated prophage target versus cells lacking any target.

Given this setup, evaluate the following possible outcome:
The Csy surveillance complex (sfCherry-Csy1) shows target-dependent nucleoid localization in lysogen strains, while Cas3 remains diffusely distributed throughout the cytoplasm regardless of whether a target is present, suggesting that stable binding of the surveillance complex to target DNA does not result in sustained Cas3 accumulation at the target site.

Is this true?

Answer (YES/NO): NO